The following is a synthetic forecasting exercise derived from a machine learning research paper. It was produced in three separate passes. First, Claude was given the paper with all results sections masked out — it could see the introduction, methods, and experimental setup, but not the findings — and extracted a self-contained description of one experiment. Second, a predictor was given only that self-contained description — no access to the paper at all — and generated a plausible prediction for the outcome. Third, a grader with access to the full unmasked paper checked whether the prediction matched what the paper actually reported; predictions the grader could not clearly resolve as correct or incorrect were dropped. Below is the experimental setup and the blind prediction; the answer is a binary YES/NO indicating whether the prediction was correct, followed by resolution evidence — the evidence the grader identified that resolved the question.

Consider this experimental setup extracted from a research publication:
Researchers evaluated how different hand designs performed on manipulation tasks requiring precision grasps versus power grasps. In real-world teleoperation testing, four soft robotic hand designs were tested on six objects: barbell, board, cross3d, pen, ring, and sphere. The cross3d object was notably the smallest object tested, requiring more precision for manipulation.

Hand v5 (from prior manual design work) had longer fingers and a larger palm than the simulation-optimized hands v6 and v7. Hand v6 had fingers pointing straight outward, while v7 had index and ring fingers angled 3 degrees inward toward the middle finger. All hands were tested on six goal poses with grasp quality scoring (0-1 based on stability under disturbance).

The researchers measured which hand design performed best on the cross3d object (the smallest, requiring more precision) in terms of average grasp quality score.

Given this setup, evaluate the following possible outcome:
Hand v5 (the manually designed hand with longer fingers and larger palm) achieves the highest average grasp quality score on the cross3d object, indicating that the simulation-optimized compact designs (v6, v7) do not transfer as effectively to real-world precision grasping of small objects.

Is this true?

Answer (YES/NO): NO